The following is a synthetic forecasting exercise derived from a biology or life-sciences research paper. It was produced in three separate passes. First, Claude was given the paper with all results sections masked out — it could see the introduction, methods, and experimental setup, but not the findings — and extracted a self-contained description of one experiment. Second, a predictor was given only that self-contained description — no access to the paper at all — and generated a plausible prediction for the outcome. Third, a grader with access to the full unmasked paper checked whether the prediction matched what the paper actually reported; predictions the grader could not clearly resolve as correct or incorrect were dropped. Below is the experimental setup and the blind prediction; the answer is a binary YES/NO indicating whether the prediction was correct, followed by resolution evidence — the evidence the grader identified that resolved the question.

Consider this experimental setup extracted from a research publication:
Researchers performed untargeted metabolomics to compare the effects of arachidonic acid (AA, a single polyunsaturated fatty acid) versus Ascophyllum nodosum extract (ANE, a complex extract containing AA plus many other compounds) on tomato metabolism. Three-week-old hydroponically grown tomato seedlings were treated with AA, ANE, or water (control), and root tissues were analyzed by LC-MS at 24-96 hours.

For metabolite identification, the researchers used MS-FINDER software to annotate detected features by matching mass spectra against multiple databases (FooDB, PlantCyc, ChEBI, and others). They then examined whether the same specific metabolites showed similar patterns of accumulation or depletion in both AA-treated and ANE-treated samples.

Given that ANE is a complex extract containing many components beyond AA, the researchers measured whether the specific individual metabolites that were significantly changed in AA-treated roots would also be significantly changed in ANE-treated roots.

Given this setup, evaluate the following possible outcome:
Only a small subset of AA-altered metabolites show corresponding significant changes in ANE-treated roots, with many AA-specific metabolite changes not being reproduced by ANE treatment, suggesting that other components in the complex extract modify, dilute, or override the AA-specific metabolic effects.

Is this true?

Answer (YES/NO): NO